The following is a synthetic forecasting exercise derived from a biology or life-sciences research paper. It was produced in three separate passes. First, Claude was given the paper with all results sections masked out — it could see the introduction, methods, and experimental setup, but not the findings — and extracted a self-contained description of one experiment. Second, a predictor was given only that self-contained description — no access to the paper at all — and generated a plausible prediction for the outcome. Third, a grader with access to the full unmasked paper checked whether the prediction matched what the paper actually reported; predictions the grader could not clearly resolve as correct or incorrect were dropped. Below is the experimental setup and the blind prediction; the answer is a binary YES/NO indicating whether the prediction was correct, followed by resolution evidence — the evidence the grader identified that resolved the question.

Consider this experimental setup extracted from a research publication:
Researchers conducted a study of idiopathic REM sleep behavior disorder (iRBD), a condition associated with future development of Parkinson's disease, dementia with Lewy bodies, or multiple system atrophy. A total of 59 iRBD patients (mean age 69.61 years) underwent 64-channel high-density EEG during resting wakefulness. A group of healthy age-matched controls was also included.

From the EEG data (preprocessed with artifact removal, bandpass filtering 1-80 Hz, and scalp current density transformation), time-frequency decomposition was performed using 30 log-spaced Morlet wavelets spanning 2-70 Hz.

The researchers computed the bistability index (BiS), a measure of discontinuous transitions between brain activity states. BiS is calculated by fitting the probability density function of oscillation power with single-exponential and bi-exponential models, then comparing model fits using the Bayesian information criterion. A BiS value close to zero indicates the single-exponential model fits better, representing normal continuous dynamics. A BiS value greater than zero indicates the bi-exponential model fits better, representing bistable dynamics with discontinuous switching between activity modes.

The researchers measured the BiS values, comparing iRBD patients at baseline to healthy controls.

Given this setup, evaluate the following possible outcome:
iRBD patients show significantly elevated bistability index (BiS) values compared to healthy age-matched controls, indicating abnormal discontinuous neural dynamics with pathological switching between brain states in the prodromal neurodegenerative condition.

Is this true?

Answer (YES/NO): YES